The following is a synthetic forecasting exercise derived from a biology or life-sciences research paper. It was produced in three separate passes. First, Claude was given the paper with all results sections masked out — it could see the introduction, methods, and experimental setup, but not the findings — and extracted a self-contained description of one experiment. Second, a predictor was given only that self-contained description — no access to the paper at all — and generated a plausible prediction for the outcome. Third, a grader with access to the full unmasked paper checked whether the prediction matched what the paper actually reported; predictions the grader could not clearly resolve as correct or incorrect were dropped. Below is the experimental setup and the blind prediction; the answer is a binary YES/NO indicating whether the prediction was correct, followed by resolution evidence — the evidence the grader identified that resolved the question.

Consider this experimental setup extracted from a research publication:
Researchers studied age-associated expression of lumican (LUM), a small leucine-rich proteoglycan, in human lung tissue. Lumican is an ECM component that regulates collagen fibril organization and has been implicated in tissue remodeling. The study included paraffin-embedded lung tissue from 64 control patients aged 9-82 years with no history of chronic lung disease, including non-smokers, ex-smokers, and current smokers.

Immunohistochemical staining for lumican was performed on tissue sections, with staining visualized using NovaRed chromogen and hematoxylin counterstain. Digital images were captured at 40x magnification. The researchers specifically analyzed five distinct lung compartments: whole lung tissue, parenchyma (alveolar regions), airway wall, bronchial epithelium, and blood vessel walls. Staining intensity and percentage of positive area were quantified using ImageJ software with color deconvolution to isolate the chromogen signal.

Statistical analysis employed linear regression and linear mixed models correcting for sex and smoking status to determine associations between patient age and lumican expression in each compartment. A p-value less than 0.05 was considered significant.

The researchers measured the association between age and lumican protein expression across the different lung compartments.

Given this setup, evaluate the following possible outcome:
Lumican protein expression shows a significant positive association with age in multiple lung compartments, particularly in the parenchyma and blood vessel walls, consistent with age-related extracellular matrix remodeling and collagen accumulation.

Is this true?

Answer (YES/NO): NO